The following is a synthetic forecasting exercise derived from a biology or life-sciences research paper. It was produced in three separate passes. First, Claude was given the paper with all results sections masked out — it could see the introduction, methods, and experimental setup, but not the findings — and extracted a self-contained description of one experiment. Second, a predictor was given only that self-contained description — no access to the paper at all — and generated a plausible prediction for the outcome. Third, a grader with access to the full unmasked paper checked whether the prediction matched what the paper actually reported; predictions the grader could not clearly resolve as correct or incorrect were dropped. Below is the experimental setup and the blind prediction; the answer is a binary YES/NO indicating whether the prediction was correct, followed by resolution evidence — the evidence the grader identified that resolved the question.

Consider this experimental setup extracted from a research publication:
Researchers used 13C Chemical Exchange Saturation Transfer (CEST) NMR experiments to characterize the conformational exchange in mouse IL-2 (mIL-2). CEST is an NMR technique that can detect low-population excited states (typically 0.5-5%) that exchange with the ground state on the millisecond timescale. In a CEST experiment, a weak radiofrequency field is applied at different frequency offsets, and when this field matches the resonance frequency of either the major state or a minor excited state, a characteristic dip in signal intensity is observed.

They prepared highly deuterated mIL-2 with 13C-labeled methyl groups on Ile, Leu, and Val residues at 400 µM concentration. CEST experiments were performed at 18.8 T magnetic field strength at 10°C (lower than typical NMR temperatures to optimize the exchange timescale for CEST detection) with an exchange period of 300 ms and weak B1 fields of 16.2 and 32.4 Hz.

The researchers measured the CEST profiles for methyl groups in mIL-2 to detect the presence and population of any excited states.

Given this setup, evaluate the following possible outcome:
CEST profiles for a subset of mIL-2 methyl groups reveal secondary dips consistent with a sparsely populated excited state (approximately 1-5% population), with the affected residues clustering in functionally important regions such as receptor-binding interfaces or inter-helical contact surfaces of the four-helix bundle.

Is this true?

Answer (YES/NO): NO